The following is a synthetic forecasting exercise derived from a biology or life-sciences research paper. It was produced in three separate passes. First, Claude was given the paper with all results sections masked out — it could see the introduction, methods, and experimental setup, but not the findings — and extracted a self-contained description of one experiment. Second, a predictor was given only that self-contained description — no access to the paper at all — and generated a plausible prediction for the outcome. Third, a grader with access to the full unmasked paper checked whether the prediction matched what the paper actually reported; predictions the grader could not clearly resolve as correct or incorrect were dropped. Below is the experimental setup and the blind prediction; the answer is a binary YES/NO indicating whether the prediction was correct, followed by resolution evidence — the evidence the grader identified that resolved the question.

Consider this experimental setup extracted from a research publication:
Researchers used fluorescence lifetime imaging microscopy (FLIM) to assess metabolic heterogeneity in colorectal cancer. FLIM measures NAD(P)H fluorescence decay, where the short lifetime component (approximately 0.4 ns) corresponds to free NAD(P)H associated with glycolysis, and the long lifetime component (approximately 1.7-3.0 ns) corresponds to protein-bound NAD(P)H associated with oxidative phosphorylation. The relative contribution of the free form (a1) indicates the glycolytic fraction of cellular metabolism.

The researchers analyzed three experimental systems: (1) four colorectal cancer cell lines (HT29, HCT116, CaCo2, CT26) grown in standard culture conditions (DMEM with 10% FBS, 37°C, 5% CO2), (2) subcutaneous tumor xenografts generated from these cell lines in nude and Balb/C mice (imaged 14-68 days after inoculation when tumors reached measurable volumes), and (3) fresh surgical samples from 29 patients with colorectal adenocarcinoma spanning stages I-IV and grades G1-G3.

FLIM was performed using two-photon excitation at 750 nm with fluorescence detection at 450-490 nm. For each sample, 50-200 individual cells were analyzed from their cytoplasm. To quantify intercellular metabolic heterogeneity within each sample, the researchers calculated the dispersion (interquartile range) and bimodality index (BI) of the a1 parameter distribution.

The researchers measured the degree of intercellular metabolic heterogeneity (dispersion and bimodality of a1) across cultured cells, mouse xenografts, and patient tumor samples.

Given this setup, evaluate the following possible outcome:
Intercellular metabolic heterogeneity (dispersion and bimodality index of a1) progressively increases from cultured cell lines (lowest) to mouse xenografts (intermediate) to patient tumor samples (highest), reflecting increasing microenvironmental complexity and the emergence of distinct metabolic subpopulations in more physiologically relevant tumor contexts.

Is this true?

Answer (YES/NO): YES